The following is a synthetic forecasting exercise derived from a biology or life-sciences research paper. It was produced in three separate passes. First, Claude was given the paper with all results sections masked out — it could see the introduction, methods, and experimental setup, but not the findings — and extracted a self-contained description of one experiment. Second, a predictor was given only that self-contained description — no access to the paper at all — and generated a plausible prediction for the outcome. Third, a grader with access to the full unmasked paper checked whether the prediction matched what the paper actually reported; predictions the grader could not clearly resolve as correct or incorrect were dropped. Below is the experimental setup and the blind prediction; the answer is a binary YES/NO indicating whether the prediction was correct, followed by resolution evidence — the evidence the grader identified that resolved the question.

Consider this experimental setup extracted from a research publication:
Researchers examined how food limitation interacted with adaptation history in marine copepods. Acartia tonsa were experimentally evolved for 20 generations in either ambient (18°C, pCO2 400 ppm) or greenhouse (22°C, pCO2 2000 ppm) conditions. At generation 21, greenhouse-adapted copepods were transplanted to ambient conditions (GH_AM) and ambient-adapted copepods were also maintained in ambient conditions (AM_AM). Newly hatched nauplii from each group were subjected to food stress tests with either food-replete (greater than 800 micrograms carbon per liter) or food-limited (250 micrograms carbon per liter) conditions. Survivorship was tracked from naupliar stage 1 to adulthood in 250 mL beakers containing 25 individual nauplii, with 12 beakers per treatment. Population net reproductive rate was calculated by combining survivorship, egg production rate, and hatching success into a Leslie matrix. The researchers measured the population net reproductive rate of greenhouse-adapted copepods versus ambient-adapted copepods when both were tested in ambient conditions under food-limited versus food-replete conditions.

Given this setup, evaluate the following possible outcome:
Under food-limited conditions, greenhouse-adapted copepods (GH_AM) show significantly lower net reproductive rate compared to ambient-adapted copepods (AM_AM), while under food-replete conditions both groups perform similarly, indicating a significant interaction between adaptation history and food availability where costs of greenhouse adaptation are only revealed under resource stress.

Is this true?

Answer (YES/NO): NO